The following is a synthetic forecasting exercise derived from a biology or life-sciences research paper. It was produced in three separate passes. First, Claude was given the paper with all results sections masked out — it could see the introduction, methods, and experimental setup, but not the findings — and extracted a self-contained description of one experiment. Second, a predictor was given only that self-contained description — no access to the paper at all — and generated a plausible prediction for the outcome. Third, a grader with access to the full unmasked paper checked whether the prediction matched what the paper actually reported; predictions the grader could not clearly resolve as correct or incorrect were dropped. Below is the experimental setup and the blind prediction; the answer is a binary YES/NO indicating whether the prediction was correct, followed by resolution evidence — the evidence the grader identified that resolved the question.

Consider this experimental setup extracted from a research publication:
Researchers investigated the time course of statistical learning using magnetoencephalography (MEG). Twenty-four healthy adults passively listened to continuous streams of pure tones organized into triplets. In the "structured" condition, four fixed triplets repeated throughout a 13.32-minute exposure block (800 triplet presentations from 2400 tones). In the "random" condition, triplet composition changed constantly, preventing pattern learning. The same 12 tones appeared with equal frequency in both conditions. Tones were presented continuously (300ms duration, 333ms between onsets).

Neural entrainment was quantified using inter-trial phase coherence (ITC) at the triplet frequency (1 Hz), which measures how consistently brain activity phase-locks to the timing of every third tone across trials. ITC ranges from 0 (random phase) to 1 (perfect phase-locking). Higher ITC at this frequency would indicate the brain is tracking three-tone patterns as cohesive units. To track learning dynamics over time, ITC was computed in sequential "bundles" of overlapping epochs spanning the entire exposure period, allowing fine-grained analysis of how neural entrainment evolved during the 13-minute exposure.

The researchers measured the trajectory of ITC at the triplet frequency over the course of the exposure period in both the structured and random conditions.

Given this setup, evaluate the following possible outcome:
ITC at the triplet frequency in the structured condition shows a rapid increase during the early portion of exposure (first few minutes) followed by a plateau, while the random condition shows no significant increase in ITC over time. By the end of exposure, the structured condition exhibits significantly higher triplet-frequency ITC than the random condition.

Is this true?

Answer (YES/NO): NO